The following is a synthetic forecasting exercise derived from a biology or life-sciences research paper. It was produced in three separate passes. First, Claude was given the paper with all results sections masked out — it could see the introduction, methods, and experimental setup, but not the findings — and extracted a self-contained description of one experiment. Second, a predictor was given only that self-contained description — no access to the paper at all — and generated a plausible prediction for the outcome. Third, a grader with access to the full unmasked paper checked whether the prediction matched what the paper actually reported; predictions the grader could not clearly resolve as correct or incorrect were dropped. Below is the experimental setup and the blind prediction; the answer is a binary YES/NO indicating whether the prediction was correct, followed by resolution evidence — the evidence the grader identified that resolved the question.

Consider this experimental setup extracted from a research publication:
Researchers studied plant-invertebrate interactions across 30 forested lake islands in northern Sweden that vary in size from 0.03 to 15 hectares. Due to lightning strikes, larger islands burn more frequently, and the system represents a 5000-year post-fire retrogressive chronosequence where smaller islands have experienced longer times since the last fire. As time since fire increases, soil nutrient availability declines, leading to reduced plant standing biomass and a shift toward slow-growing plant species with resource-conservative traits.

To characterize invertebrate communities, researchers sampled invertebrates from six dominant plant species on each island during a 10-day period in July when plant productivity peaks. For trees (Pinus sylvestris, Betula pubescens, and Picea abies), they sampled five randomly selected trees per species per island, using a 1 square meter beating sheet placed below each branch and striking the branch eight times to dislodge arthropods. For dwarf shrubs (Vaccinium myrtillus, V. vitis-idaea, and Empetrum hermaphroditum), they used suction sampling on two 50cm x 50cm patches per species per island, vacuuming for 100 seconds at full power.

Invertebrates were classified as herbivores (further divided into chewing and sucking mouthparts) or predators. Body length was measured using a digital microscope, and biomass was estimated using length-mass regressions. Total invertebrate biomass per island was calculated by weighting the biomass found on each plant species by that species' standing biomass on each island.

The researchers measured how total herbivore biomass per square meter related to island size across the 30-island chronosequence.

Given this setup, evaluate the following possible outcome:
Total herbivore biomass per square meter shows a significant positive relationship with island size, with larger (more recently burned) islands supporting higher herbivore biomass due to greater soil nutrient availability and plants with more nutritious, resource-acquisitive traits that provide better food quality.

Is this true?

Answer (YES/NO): NO